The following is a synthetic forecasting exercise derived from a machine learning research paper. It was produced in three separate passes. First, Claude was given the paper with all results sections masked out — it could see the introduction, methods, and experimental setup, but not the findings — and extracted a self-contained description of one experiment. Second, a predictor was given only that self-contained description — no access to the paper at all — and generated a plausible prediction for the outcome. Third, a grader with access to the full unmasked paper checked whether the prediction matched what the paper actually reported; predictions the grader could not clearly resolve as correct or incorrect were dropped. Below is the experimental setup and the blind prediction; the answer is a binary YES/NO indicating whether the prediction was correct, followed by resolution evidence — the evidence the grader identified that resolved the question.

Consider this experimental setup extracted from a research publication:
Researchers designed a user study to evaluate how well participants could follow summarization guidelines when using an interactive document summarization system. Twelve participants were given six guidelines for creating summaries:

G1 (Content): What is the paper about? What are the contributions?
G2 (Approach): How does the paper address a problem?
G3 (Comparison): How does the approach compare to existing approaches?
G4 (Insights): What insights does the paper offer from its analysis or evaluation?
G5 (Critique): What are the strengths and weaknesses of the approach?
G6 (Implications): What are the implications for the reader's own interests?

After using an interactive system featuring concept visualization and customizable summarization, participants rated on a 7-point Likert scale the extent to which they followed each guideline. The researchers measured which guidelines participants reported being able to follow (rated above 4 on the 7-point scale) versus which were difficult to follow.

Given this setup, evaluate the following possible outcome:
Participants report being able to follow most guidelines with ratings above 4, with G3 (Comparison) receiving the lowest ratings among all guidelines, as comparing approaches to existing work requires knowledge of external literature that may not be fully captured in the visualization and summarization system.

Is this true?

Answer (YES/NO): NO